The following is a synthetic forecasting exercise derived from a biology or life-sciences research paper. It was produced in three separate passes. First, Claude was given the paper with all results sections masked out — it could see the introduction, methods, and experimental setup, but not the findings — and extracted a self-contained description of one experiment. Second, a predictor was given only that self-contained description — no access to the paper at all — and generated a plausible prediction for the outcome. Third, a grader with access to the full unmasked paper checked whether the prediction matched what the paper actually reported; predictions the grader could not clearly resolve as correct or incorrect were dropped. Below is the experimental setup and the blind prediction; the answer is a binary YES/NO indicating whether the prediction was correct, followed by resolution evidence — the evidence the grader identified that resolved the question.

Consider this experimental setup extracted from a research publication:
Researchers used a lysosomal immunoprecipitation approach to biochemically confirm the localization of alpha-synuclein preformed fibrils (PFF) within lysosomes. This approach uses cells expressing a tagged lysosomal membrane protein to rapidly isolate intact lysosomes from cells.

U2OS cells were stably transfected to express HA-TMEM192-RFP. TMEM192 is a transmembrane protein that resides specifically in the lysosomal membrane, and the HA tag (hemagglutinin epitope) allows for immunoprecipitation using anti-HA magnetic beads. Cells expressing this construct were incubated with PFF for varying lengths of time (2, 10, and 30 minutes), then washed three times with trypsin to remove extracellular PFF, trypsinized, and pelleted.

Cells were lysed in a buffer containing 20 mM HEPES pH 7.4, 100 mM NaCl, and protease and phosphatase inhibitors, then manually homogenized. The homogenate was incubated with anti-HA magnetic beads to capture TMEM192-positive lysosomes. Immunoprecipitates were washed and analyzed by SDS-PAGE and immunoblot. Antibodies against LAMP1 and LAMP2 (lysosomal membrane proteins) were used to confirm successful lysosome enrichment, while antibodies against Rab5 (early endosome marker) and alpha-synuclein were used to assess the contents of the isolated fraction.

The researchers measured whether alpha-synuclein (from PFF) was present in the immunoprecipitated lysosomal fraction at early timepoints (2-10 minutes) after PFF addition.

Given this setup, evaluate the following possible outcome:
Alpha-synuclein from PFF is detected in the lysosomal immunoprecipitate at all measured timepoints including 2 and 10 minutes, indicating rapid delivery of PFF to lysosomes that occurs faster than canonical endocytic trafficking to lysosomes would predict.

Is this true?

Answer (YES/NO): YES